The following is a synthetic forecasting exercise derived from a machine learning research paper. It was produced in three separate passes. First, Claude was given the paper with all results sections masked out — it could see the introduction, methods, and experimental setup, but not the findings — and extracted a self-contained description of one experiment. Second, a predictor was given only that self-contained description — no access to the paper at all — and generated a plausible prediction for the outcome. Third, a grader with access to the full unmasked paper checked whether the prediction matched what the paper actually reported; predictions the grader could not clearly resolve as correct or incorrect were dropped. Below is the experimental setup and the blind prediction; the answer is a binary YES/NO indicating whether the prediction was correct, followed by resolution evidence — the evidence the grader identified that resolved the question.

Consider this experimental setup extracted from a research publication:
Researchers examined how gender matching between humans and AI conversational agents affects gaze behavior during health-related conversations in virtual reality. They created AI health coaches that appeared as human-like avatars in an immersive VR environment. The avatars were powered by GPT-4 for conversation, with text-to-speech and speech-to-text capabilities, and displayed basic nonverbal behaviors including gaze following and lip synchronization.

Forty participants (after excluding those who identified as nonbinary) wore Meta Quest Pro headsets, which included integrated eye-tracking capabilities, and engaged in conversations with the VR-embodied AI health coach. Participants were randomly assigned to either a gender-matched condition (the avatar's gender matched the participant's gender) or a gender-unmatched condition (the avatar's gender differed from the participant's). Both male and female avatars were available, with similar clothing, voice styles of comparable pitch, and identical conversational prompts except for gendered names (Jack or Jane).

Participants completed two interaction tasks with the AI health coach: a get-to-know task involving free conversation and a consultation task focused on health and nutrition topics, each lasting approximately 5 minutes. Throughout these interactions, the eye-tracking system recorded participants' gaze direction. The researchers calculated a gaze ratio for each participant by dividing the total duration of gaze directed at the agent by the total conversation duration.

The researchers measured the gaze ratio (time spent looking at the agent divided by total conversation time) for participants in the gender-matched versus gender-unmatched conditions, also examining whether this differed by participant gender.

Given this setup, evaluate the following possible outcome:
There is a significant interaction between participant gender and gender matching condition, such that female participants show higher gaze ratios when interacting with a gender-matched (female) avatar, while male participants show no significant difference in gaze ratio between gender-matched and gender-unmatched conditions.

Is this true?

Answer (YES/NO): NO